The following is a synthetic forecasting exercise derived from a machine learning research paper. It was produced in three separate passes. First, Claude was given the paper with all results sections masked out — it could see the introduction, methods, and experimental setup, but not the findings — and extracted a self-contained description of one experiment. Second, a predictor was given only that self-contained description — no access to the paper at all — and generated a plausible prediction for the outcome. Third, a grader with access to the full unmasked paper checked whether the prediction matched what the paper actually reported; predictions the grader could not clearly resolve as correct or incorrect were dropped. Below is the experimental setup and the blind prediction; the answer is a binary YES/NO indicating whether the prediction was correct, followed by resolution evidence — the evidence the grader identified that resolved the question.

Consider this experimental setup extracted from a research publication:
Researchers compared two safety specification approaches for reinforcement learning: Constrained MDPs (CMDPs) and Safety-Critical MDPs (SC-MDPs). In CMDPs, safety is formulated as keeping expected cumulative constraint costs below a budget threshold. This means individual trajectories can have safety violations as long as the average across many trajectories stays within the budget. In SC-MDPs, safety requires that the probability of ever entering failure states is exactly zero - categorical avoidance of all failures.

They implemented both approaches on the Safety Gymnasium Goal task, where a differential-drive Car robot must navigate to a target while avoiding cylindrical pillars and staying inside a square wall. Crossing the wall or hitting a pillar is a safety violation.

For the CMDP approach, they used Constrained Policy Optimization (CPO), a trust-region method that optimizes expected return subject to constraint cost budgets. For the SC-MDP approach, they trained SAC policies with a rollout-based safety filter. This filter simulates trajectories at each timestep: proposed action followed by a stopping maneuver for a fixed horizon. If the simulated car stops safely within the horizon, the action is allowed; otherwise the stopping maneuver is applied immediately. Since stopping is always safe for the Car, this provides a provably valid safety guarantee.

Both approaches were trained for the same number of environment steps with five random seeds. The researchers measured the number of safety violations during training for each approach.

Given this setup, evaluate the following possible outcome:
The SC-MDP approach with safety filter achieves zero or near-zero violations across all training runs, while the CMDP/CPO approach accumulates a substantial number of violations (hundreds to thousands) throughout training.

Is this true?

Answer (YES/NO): YES